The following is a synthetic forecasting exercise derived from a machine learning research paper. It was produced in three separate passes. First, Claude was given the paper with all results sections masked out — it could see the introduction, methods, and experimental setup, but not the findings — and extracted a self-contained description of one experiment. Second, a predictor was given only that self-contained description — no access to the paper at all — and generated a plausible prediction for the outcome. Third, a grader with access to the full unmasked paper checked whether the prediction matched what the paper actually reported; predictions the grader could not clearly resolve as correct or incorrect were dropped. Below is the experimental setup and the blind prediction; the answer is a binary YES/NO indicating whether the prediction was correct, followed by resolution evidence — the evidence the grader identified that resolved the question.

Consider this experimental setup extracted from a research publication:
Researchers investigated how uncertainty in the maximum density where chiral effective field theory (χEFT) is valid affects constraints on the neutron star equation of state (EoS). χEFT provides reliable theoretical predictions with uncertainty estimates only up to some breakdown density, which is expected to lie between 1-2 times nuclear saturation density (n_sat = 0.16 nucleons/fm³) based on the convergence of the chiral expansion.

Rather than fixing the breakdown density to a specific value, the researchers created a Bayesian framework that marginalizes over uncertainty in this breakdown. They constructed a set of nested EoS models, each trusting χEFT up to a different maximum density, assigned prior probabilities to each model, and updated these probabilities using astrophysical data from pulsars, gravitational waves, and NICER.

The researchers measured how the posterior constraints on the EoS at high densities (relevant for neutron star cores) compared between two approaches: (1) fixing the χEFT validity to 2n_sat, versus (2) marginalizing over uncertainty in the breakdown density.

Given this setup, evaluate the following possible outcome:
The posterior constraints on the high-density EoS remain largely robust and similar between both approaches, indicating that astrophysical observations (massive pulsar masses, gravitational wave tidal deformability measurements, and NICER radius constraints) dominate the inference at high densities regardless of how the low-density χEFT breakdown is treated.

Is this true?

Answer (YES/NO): YES